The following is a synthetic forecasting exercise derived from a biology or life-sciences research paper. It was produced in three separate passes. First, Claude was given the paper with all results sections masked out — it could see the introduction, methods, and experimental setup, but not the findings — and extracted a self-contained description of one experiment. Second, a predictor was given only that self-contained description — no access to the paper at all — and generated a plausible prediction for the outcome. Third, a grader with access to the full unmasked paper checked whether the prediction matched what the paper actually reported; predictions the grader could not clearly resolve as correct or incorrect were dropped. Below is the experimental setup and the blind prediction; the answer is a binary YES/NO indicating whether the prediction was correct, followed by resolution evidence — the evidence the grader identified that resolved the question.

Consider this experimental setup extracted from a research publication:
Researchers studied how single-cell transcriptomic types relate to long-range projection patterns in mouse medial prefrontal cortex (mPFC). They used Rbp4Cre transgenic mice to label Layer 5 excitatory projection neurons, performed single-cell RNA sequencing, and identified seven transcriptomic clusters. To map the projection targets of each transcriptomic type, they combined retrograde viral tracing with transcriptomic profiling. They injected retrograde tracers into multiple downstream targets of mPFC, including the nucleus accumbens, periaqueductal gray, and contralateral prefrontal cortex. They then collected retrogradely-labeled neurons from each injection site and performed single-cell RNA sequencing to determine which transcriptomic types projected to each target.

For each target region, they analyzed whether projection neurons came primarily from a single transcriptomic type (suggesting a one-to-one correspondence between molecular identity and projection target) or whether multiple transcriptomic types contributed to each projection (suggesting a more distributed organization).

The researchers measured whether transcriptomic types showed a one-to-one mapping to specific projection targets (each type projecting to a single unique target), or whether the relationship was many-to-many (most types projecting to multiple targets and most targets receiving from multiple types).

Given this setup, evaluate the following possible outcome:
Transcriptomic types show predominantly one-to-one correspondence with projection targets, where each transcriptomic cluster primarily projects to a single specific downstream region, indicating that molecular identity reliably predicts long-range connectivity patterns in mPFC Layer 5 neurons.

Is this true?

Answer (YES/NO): NO